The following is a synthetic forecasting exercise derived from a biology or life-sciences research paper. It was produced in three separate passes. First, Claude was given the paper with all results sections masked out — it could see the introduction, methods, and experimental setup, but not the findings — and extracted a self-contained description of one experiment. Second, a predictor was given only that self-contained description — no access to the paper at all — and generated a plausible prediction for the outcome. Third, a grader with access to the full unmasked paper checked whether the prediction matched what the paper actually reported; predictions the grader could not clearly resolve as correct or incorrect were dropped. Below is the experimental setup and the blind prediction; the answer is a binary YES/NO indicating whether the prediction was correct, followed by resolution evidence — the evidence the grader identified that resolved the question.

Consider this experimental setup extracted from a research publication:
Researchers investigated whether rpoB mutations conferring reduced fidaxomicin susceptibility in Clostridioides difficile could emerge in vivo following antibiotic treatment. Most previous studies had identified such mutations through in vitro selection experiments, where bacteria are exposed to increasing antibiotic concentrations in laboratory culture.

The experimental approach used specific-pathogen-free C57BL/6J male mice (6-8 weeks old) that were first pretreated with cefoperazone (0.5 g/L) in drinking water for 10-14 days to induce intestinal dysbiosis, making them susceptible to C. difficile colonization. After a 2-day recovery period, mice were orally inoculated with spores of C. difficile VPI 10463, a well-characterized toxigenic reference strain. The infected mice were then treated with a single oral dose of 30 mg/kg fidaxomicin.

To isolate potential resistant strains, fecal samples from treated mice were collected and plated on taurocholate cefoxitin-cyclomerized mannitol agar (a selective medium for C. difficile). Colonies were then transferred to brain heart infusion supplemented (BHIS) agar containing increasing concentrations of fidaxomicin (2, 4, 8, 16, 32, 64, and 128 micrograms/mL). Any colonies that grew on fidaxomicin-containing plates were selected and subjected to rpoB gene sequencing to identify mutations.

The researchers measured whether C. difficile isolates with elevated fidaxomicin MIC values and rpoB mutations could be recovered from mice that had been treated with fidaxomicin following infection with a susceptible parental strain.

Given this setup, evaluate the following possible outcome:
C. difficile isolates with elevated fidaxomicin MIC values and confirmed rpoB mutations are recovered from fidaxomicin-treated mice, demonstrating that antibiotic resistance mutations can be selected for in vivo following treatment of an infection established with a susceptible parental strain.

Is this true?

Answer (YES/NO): YES